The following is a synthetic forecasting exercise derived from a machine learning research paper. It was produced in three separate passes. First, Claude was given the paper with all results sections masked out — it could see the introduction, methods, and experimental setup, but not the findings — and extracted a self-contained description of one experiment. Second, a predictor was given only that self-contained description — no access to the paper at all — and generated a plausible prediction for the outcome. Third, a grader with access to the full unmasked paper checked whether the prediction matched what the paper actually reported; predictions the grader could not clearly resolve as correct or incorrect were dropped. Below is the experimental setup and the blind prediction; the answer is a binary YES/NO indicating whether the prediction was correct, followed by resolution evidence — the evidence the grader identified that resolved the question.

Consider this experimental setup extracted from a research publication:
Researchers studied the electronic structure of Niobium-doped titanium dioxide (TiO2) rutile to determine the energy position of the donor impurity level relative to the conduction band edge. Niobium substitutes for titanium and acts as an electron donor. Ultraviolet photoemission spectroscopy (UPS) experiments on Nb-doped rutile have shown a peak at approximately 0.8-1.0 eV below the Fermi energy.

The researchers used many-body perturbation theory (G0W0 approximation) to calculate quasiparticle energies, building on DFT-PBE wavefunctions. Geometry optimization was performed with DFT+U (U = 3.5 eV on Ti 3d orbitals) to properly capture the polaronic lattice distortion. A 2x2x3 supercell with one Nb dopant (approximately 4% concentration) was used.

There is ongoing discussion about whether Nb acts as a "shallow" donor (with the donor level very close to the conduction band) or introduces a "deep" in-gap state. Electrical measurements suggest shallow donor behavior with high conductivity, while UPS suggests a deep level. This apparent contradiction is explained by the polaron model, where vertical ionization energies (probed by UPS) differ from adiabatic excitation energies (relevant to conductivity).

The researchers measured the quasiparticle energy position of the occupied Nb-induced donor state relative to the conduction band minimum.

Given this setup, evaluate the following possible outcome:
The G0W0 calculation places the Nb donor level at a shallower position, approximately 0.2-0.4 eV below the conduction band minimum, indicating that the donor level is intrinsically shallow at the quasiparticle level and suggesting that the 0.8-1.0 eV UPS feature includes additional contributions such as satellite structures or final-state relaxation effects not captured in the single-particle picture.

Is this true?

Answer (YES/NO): NO